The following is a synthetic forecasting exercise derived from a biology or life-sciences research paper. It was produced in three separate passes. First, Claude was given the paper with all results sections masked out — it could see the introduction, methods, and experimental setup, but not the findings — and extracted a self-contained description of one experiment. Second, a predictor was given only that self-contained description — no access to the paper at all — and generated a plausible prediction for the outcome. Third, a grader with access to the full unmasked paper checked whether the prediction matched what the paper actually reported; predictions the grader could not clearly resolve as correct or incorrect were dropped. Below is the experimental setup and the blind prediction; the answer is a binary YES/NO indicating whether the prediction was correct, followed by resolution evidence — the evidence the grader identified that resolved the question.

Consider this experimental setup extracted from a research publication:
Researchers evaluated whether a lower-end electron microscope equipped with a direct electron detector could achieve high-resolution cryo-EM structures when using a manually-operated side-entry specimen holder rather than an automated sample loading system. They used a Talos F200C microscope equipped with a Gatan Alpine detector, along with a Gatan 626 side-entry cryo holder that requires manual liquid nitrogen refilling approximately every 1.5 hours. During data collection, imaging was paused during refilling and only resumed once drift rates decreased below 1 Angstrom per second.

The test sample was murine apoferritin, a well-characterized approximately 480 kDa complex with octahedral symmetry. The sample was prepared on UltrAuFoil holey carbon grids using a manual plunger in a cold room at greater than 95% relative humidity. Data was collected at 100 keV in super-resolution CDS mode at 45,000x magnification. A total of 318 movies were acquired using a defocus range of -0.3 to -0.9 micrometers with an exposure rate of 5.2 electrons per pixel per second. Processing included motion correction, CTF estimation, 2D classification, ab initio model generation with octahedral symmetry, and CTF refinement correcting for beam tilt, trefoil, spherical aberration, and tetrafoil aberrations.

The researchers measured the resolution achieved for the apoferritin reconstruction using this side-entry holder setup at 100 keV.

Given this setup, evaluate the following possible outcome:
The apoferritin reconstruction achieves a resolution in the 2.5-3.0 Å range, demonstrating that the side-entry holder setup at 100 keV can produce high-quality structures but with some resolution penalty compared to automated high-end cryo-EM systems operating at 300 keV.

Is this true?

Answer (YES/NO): YES